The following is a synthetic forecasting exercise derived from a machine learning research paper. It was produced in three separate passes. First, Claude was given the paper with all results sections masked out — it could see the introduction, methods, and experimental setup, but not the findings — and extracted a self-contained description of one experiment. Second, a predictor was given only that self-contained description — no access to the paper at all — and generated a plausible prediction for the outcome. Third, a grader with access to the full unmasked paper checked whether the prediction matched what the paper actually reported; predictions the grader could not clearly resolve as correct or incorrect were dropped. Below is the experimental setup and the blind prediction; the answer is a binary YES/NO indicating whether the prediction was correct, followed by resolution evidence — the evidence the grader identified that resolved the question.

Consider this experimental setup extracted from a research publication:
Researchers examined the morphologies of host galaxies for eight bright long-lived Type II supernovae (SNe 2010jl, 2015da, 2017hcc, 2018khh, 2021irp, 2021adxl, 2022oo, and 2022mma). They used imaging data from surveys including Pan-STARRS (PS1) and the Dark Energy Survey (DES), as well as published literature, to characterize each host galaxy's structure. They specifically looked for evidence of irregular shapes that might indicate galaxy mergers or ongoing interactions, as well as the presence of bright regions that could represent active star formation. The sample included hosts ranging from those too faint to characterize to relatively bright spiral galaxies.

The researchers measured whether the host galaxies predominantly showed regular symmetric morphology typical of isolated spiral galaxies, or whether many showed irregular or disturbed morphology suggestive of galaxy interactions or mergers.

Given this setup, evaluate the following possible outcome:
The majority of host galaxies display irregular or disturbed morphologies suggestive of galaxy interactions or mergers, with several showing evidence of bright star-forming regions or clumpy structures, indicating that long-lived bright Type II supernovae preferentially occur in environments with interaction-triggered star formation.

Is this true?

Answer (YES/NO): YES